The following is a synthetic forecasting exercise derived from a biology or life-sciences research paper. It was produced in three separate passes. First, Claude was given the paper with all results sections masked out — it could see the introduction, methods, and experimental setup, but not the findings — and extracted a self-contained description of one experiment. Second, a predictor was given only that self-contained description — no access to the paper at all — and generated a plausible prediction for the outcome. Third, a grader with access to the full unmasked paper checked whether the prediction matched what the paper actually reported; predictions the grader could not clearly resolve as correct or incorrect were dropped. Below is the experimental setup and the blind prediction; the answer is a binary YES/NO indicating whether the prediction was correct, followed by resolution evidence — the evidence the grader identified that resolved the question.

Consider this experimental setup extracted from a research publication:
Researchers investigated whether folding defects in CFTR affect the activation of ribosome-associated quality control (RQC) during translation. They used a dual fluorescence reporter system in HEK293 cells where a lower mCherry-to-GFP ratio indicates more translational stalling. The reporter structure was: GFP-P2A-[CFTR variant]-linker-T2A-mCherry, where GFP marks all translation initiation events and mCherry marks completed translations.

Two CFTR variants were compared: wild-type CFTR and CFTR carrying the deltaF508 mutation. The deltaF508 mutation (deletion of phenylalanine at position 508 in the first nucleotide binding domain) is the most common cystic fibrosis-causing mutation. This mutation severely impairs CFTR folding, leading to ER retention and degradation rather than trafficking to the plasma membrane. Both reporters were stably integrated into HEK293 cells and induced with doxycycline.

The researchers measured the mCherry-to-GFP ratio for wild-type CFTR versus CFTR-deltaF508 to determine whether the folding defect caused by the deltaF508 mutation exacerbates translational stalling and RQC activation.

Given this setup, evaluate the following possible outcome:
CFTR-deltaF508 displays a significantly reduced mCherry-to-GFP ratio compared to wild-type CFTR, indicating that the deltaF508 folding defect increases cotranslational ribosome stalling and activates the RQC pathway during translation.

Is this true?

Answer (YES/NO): NO